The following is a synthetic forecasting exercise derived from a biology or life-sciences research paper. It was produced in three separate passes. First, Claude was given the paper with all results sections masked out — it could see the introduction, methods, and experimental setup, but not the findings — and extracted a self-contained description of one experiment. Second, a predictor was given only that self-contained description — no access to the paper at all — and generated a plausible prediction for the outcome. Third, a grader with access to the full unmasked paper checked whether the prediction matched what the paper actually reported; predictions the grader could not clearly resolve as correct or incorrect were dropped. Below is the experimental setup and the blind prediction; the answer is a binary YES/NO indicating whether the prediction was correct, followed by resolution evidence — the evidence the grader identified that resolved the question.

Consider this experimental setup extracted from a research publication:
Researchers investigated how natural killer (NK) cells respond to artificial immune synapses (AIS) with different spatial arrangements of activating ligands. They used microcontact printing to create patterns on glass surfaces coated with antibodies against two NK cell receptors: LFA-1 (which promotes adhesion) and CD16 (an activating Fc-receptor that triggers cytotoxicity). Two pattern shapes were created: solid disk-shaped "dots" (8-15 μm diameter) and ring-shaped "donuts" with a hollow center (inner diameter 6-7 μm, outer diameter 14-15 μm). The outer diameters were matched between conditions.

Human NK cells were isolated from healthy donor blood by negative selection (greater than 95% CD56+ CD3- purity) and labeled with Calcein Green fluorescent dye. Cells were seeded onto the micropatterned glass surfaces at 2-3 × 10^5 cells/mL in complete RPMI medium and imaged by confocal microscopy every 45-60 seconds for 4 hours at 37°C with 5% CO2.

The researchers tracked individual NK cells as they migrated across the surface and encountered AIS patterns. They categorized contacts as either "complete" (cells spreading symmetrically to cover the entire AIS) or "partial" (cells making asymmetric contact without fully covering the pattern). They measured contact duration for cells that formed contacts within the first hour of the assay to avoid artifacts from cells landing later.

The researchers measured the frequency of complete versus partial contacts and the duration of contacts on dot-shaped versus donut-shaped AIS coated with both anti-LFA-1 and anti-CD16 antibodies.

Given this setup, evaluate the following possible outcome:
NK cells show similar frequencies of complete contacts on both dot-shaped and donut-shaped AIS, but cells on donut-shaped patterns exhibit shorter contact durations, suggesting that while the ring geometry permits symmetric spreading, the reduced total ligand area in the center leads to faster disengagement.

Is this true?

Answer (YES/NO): NO